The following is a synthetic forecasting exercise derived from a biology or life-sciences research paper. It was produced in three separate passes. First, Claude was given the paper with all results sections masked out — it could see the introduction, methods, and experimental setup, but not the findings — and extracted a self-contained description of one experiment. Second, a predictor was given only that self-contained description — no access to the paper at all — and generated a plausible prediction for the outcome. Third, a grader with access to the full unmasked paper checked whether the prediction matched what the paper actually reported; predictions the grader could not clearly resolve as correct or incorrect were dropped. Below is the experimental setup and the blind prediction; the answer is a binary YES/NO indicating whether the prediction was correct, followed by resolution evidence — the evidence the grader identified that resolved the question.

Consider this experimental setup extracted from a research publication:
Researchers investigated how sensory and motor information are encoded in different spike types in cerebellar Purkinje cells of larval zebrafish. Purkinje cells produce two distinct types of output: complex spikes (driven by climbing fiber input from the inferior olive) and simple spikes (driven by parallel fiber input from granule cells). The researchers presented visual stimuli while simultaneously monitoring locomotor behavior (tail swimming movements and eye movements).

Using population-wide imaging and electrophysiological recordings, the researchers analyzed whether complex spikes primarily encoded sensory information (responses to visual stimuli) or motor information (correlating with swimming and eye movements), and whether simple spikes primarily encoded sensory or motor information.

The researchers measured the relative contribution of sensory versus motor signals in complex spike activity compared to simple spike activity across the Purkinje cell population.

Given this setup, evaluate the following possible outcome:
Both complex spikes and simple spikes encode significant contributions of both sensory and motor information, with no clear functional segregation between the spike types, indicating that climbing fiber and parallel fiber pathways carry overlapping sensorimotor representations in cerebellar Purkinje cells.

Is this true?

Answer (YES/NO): NO